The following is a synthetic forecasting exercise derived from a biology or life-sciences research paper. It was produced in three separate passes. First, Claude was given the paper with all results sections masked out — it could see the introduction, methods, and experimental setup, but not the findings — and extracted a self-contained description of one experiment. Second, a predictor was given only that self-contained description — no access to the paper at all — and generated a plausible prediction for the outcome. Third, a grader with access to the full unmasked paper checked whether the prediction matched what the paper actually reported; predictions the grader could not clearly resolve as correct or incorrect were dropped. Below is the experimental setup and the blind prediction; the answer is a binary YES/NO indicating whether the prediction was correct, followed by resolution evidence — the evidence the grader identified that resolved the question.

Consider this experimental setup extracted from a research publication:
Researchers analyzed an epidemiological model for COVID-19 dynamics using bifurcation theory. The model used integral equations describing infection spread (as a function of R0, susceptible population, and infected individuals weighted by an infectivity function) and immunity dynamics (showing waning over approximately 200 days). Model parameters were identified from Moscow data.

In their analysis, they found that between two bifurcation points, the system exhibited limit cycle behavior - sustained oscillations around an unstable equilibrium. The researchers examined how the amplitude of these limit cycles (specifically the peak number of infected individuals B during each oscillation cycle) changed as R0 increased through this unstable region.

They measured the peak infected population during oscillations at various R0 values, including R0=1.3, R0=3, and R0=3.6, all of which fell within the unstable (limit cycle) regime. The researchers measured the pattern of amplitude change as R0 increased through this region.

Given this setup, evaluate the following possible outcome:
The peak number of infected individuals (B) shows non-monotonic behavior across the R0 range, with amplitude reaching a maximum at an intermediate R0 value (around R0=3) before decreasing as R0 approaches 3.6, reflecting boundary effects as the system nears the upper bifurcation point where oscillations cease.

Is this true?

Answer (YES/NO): YES